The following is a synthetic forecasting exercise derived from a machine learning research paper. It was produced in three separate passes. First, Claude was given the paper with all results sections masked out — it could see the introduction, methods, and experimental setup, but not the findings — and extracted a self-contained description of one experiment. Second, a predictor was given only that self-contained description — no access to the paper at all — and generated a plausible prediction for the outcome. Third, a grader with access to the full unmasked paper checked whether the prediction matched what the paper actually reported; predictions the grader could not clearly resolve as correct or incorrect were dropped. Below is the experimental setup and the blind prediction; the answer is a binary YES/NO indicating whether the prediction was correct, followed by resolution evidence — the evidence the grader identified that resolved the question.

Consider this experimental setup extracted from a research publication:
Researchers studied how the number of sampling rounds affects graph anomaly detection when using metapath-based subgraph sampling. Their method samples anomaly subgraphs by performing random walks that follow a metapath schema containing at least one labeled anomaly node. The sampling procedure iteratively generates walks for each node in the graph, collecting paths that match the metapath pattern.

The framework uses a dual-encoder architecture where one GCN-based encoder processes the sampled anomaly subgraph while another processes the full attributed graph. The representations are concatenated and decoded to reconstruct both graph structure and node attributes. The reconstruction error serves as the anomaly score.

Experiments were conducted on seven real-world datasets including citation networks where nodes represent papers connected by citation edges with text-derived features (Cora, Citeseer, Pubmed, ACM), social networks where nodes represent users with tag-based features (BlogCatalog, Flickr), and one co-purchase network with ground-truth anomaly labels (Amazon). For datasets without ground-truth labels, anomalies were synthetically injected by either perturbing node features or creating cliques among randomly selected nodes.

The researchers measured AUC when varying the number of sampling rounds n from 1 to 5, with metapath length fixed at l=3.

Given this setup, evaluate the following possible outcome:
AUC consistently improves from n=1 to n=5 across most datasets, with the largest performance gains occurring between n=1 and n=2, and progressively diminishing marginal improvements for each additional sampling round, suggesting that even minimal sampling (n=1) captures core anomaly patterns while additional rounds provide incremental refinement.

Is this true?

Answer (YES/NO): NO